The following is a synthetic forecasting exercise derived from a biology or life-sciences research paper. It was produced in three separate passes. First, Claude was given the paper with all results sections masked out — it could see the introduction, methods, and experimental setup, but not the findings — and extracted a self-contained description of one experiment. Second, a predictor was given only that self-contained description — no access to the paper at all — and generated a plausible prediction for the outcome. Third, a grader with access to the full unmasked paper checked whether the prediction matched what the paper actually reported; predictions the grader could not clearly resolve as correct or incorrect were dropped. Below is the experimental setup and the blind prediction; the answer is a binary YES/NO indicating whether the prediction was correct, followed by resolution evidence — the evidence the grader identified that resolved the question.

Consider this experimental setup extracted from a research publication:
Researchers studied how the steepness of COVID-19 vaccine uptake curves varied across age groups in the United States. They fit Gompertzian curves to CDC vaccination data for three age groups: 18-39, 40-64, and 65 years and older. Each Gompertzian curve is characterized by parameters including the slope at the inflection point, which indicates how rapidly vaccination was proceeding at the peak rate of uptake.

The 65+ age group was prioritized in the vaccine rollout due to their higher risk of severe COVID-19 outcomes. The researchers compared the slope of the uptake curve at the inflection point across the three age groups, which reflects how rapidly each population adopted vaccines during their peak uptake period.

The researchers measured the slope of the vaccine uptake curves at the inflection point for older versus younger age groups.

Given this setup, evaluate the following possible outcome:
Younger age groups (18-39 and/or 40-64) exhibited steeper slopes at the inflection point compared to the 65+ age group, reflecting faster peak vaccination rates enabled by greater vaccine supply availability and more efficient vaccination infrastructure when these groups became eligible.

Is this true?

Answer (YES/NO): NO